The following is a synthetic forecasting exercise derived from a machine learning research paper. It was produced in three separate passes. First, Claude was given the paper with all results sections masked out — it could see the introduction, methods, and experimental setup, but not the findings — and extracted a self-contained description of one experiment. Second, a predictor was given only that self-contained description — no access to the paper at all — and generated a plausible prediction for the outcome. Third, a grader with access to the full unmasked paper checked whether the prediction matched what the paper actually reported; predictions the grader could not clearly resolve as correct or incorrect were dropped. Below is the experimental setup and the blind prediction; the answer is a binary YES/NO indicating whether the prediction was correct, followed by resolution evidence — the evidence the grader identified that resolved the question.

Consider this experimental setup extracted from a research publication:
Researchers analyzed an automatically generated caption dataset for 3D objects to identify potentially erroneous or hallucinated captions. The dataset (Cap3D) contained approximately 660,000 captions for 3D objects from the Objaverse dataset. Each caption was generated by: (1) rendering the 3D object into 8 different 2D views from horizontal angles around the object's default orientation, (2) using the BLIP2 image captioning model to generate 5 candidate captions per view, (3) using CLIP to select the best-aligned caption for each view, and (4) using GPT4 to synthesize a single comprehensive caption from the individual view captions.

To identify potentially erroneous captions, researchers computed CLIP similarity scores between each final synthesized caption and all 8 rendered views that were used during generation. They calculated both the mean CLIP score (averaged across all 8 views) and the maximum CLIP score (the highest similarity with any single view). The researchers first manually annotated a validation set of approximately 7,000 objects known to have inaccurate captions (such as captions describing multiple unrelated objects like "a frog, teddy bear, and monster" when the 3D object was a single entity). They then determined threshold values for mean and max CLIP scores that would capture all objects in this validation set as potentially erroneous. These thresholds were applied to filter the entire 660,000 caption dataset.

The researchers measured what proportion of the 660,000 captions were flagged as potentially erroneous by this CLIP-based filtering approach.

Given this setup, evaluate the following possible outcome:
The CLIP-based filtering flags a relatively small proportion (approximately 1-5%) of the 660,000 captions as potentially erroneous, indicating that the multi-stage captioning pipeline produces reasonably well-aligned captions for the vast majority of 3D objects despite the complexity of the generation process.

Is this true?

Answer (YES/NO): NO